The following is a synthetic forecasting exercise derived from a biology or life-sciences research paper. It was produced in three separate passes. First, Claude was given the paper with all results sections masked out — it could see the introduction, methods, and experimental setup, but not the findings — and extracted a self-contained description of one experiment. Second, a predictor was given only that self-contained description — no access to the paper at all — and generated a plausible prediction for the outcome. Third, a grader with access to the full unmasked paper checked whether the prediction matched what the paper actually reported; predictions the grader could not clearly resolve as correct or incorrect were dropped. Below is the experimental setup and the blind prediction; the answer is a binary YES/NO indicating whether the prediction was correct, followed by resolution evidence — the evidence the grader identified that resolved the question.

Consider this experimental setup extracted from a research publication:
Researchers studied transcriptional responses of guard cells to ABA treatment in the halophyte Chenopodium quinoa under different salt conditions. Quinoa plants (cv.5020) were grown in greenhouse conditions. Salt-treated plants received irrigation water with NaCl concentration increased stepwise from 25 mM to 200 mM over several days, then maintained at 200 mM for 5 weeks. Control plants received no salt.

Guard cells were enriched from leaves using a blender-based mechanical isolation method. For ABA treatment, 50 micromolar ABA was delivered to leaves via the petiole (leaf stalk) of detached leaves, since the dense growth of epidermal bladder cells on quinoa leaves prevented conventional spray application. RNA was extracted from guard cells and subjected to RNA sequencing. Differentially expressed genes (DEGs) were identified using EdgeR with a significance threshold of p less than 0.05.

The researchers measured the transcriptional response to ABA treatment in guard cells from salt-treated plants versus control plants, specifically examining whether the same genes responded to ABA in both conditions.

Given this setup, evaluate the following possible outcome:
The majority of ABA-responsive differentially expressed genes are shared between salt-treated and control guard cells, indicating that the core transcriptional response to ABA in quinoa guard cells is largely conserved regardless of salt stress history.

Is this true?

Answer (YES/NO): NO